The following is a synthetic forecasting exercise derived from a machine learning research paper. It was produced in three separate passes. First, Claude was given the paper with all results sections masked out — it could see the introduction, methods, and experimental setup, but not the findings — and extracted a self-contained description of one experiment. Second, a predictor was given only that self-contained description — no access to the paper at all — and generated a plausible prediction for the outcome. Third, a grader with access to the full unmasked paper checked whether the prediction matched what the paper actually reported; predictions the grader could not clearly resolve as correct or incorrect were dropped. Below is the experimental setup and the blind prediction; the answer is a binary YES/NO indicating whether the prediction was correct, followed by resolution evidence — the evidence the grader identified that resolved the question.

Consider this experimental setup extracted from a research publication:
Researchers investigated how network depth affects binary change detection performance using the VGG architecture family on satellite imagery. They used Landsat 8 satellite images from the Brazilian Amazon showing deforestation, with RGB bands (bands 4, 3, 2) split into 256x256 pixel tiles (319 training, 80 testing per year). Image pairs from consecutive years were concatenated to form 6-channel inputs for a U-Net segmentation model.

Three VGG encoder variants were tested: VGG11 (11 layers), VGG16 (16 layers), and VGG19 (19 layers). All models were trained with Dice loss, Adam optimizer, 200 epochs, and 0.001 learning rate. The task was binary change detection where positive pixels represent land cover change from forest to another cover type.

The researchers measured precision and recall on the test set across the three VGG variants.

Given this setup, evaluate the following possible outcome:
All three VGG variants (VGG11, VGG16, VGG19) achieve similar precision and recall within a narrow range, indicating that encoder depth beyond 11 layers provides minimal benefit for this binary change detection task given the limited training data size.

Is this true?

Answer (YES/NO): NO